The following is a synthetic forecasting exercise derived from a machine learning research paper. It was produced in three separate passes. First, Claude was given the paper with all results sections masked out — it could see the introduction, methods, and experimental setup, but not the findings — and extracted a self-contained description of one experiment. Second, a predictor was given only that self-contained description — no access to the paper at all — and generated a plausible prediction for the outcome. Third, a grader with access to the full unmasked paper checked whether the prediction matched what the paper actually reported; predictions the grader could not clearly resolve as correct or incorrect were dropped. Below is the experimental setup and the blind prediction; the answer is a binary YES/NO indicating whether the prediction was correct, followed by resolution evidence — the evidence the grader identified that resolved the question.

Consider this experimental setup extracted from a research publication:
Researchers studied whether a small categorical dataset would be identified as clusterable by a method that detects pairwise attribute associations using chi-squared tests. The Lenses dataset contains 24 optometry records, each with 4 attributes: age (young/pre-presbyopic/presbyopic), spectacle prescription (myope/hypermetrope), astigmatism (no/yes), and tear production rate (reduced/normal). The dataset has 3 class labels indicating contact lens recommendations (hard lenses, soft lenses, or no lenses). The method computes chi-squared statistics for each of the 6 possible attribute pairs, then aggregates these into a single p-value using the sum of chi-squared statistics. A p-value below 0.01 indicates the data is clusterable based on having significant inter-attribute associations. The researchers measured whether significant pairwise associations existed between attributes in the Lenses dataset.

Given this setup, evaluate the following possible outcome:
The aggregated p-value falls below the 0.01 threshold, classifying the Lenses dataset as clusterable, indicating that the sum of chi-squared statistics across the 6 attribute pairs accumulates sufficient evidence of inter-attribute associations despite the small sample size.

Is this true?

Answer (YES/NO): NO